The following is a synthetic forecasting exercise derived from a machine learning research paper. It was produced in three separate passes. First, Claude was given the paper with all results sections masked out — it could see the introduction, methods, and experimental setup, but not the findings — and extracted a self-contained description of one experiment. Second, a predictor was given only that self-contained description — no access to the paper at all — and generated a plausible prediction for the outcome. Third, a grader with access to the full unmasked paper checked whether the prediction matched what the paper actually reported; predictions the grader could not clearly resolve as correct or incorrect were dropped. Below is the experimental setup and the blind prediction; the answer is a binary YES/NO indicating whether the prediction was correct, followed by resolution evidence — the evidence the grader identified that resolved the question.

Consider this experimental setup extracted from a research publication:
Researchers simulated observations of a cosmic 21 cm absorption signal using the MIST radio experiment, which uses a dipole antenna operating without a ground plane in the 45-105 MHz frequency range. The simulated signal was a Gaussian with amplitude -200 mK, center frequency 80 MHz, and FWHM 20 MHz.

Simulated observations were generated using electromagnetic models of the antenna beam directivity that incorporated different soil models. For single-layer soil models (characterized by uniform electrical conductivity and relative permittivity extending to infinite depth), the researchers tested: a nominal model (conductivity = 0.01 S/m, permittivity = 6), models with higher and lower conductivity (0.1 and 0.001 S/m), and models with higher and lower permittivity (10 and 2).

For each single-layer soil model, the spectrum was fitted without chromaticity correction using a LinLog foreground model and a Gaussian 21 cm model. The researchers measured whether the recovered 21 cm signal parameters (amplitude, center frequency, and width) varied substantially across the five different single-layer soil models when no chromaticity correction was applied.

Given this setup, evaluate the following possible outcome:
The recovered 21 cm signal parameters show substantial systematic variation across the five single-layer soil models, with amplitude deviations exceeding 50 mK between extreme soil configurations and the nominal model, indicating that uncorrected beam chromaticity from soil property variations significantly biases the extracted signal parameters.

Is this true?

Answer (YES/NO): NO